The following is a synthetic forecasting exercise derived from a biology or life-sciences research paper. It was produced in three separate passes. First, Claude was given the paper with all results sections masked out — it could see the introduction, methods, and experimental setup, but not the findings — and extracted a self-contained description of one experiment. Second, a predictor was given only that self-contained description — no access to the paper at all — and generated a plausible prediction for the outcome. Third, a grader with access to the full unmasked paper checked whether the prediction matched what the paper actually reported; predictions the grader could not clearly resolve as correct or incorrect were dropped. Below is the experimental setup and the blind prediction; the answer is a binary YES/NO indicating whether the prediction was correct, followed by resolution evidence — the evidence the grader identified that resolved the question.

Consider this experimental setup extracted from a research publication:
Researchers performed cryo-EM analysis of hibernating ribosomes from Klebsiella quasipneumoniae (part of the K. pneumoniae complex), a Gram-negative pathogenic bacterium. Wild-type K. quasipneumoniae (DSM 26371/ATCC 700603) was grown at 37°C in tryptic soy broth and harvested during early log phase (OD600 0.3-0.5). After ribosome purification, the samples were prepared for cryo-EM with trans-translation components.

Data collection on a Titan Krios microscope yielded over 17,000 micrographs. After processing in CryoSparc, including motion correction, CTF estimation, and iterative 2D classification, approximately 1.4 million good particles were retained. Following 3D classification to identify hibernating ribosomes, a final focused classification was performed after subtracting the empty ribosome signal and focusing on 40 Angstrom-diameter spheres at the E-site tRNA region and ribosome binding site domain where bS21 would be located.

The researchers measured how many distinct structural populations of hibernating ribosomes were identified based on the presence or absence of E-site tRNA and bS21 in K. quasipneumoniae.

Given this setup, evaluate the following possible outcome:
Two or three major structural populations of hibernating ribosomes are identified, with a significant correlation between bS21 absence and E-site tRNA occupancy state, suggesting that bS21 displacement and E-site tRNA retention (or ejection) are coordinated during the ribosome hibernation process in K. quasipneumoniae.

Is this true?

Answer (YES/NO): NO